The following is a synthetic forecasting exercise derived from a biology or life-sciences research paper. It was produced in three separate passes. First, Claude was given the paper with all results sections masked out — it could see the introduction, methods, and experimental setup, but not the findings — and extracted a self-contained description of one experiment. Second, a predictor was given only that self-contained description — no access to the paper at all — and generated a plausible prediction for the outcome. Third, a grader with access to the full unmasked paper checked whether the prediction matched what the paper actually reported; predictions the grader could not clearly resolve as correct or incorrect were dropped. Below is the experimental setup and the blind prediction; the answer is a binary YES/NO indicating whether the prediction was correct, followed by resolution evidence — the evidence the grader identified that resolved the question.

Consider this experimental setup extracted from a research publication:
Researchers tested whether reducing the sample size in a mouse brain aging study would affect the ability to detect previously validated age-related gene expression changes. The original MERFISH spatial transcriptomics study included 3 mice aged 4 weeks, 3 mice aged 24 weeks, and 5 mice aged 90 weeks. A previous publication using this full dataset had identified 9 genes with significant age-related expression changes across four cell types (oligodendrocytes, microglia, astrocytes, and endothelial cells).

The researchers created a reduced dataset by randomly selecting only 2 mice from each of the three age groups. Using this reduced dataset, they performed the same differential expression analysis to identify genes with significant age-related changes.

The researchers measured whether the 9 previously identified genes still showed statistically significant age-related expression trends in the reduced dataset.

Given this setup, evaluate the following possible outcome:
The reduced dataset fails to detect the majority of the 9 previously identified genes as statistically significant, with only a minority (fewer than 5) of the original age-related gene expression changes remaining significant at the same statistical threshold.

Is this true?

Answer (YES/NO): YES